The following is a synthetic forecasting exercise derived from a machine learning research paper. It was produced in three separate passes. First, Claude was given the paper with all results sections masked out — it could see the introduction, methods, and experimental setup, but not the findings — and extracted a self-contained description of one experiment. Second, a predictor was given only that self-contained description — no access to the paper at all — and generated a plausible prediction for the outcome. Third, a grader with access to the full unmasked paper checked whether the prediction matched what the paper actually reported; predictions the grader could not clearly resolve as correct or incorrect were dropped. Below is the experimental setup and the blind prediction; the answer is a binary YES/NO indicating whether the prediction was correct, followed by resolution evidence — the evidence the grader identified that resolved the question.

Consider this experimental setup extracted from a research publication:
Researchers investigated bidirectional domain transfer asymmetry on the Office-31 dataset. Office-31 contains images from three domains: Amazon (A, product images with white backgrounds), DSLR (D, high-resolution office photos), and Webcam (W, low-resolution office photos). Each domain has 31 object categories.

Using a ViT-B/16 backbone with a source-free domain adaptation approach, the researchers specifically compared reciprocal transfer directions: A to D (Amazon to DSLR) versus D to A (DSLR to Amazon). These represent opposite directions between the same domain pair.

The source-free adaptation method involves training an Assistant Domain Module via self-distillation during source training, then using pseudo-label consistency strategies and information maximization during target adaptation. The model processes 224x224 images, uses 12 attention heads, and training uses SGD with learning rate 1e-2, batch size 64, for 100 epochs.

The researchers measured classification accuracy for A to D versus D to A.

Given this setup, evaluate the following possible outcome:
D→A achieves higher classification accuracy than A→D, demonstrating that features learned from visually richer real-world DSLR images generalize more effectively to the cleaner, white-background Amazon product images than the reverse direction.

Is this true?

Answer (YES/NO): NO